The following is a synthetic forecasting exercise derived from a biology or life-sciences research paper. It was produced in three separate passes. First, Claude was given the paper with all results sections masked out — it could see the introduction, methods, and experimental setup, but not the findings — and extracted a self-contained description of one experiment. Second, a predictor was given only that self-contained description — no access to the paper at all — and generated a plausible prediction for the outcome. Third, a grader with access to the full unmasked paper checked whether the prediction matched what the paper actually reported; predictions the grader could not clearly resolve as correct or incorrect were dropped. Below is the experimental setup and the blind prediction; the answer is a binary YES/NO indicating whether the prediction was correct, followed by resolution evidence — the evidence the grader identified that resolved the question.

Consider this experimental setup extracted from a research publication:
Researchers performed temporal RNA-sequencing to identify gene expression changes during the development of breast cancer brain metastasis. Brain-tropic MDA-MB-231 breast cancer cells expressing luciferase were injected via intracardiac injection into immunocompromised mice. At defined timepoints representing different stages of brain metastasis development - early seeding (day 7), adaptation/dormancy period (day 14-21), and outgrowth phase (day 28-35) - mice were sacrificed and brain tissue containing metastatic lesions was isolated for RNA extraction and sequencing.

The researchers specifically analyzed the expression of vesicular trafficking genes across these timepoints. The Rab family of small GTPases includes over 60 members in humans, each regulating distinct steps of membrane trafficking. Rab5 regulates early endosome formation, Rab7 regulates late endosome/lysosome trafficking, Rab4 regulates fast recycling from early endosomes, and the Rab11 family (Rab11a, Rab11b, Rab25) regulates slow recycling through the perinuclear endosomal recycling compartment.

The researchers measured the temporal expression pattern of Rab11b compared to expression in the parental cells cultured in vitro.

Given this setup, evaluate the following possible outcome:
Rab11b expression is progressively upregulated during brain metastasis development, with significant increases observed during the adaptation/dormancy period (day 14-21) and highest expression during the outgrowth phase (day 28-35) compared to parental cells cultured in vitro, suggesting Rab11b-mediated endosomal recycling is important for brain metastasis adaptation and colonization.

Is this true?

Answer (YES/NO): NO